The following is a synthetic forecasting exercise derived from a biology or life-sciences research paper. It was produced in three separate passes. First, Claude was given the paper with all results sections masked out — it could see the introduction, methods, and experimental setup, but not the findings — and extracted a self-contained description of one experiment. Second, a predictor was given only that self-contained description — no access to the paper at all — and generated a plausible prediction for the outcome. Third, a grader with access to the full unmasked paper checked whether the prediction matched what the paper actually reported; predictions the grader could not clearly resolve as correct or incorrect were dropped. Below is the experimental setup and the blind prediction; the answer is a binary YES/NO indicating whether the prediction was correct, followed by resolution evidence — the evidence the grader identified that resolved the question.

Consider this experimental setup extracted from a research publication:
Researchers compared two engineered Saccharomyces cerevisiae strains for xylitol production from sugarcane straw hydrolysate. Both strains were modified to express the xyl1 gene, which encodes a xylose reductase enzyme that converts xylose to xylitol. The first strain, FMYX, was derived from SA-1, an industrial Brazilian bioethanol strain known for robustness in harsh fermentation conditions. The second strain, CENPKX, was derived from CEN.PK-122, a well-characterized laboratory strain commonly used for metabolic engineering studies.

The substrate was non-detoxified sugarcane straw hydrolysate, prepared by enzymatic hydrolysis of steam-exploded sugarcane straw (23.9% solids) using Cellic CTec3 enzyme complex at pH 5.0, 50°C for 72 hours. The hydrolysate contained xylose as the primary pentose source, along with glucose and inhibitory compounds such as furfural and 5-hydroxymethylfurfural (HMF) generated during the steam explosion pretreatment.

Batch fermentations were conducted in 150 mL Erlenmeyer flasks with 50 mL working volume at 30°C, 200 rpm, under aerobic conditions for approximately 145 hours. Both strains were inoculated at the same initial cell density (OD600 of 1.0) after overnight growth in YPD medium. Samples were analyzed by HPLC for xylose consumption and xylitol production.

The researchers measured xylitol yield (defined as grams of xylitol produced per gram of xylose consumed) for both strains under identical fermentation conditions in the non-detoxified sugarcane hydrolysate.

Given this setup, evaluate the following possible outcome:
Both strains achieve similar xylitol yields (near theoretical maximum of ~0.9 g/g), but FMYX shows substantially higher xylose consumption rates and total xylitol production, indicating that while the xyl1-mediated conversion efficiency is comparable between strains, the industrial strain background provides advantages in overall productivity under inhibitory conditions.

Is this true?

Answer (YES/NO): NO